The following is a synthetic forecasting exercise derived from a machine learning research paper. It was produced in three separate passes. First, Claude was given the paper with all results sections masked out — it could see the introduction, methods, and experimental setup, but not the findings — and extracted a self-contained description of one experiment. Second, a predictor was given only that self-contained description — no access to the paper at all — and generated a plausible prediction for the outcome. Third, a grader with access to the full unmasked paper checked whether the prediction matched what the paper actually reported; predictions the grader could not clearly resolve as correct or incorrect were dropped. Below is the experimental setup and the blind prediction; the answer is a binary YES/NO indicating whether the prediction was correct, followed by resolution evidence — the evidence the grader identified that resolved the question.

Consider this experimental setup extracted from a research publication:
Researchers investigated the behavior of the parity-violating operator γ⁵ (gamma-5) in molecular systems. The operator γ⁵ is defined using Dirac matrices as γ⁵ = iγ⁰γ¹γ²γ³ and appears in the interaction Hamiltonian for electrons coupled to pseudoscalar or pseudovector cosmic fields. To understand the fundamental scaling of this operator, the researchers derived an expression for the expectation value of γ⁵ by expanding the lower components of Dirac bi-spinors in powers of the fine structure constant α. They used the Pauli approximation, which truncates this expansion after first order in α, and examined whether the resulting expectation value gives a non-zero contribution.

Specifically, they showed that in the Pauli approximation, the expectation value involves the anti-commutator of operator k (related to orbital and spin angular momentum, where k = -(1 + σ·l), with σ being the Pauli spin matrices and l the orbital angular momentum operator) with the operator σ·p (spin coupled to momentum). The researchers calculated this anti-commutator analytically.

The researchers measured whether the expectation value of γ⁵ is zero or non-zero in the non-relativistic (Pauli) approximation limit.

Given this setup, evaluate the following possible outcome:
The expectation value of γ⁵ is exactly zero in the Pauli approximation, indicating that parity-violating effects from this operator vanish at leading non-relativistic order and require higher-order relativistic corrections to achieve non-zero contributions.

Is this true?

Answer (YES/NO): YES